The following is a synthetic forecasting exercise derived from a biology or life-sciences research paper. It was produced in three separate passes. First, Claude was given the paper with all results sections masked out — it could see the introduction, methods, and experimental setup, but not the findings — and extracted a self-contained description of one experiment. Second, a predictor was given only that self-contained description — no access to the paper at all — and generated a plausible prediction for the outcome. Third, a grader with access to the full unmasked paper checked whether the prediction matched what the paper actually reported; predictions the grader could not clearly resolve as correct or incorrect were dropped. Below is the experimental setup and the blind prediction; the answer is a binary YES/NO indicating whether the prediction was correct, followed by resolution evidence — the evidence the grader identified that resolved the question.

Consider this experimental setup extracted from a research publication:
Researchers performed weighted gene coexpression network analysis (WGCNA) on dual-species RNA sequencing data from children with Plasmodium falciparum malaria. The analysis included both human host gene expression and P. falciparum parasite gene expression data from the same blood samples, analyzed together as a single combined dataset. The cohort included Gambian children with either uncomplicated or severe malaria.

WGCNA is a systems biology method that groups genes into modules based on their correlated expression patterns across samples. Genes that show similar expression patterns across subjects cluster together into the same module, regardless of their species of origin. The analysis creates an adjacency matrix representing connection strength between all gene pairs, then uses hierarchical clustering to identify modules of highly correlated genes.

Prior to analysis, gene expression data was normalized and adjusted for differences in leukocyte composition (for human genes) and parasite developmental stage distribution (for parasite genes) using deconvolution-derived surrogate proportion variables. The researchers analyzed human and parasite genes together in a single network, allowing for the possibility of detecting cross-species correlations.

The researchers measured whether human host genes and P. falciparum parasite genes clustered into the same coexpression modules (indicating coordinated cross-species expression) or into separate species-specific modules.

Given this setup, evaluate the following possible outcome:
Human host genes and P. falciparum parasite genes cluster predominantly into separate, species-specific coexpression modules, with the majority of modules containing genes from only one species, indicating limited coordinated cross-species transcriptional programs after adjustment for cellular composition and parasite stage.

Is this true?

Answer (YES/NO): YES